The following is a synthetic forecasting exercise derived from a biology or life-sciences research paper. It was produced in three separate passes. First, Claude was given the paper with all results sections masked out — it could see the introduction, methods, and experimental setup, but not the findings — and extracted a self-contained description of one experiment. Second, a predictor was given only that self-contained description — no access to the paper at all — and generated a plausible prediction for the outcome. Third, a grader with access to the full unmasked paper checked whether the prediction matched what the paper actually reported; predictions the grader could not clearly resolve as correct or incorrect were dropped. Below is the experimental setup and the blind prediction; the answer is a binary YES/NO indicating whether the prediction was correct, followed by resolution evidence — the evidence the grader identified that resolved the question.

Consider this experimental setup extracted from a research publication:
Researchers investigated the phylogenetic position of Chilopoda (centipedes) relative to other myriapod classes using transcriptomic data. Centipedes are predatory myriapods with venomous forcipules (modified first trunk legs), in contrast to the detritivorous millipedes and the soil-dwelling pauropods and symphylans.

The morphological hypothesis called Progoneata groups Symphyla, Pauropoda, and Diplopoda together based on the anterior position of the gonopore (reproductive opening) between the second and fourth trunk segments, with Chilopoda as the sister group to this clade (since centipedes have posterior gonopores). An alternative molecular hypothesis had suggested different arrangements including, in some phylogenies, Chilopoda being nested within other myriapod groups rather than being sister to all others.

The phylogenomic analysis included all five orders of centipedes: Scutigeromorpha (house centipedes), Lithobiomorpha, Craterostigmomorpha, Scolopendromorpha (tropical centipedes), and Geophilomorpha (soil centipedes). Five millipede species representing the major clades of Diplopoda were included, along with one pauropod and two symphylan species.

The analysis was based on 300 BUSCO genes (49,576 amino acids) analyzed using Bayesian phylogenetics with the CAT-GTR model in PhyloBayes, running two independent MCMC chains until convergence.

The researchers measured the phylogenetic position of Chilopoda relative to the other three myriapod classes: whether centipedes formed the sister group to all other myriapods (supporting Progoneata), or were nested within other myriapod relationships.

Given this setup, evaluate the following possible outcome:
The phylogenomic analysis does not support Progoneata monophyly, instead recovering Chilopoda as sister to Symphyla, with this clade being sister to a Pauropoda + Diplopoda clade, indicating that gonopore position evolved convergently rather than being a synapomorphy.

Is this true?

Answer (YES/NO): NO